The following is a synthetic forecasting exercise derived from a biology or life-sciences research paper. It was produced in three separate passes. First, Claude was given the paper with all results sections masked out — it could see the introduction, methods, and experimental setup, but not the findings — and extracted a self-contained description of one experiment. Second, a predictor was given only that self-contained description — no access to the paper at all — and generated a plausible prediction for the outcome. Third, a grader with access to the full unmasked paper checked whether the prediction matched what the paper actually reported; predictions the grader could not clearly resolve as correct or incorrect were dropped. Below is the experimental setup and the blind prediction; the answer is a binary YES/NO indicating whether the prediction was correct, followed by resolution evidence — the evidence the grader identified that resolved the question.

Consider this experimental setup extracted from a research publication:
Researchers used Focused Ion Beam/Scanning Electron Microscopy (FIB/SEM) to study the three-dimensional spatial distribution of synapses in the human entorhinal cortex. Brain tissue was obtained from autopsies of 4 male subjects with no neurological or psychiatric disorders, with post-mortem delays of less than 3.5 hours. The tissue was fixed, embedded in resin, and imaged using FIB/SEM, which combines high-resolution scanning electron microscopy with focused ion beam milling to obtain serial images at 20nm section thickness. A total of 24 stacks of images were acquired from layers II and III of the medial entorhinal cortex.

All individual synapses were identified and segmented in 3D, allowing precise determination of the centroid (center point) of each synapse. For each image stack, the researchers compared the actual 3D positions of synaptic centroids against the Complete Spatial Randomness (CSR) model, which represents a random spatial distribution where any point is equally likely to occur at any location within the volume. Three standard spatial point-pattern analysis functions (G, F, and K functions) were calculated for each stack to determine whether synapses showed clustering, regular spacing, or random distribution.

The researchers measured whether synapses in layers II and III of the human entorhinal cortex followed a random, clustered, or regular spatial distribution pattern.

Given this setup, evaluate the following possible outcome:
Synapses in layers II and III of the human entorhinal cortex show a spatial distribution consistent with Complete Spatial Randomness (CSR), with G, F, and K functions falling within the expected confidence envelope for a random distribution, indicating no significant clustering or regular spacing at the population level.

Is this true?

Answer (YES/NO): YES